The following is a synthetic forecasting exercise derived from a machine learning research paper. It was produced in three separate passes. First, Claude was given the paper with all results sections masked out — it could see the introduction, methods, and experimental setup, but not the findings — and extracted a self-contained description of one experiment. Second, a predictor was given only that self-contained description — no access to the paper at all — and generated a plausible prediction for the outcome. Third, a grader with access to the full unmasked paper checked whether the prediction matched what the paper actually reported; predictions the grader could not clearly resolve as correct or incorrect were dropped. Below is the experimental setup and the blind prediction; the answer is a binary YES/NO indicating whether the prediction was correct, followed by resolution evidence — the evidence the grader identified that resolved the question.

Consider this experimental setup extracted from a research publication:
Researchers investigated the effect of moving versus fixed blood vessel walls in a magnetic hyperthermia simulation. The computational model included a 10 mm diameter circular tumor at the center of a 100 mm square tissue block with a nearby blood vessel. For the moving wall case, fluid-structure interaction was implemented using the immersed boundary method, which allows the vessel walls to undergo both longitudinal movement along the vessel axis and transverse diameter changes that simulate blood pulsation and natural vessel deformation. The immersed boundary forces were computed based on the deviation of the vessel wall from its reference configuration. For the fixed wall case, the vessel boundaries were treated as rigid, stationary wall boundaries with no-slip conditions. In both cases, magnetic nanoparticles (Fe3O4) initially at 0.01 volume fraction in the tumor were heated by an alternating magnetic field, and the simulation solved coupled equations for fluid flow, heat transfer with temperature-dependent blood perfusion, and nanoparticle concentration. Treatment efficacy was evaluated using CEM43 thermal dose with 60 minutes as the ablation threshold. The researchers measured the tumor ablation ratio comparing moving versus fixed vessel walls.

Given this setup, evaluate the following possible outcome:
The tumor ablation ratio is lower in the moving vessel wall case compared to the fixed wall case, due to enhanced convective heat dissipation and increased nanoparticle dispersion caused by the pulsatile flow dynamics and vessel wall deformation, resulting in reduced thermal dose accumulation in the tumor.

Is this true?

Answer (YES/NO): NO